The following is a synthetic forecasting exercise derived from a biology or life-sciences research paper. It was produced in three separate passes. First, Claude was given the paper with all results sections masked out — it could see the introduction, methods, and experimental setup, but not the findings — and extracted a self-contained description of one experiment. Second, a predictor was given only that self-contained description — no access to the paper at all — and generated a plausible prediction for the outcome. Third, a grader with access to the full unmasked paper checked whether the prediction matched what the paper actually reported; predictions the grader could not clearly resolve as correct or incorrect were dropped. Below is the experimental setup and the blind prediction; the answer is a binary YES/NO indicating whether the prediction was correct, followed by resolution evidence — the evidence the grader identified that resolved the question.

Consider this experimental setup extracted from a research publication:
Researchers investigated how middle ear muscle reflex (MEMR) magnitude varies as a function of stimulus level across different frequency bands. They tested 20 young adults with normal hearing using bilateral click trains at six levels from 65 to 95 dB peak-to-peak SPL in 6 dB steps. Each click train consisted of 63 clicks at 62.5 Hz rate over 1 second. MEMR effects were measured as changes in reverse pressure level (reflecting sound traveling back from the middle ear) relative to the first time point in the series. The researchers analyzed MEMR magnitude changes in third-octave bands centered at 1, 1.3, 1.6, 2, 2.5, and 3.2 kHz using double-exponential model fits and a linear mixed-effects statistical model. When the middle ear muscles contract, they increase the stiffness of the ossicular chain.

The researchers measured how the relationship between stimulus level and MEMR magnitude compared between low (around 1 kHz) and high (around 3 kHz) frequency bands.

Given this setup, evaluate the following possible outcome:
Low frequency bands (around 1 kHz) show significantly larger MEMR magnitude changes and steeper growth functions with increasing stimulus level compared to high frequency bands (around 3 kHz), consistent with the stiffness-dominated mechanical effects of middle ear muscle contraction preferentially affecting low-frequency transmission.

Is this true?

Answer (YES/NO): NO